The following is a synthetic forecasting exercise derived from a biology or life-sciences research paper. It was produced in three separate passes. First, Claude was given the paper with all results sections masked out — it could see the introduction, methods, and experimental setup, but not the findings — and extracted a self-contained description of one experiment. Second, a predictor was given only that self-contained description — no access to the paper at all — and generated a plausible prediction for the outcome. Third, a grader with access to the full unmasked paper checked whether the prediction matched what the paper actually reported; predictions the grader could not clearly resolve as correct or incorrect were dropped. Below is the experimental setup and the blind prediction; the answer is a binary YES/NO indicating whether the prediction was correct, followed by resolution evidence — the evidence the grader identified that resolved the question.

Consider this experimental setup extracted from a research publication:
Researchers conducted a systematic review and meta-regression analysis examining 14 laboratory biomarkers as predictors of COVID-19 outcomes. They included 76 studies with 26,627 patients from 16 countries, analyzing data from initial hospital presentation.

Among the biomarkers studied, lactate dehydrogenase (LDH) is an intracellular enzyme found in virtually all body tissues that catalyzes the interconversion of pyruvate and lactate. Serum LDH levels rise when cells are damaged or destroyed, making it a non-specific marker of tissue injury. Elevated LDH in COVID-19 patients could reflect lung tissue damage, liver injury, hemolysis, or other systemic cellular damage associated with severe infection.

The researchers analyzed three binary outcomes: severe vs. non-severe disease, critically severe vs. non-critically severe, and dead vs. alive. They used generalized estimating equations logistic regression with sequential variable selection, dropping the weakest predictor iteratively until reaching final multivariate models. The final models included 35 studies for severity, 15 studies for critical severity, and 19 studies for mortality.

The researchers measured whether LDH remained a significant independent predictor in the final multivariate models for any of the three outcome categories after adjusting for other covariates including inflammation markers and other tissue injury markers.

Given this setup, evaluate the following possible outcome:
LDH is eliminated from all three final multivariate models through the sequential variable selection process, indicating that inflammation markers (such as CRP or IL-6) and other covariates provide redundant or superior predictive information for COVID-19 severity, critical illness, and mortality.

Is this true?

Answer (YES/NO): NO